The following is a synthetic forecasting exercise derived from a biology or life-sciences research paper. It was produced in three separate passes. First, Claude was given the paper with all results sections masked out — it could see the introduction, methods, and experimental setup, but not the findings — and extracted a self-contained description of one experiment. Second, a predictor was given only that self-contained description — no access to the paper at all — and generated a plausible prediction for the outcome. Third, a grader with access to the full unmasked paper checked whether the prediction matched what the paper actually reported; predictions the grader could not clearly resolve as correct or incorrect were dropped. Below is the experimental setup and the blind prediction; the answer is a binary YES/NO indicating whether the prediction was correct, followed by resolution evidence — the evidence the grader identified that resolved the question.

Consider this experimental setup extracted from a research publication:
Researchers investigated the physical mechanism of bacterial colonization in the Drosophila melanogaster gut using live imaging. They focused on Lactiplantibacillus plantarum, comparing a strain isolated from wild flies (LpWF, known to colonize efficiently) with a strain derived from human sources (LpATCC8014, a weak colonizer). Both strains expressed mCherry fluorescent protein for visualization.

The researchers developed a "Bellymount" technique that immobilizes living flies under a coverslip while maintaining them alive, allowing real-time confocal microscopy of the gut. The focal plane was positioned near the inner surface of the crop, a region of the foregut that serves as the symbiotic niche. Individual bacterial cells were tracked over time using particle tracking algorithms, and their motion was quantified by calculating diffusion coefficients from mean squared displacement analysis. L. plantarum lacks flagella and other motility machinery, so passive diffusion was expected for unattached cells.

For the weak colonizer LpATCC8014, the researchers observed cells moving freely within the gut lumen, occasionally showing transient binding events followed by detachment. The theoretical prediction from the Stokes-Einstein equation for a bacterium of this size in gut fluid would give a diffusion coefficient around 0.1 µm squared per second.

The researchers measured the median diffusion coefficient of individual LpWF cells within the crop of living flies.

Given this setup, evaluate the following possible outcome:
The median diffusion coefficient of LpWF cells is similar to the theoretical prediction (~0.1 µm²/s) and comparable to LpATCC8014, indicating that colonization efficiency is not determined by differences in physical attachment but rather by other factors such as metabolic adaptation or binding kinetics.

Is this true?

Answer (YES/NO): NO